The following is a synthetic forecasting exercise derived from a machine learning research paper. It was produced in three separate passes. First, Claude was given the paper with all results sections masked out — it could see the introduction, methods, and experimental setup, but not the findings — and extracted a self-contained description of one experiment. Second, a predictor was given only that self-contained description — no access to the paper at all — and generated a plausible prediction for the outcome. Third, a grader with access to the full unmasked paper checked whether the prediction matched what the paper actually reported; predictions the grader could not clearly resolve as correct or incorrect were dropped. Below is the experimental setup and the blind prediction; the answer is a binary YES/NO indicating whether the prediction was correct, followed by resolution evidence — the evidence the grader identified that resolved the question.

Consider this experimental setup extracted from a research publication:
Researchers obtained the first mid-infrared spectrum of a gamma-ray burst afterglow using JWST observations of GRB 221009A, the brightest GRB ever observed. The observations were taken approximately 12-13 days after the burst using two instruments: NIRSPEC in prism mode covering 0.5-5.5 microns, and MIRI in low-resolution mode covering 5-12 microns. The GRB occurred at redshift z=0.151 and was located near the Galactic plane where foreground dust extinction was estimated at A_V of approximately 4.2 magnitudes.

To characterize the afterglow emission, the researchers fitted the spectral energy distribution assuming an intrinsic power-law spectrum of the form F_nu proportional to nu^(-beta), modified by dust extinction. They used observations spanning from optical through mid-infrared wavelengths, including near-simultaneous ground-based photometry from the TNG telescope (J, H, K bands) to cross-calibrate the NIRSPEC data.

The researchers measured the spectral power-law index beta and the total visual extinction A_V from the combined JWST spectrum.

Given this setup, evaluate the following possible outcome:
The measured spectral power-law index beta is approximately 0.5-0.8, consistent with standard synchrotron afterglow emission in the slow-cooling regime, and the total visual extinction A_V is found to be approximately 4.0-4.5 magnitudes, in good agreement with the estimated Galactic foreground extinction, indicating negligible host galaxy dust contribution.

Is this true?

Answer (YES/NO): NO